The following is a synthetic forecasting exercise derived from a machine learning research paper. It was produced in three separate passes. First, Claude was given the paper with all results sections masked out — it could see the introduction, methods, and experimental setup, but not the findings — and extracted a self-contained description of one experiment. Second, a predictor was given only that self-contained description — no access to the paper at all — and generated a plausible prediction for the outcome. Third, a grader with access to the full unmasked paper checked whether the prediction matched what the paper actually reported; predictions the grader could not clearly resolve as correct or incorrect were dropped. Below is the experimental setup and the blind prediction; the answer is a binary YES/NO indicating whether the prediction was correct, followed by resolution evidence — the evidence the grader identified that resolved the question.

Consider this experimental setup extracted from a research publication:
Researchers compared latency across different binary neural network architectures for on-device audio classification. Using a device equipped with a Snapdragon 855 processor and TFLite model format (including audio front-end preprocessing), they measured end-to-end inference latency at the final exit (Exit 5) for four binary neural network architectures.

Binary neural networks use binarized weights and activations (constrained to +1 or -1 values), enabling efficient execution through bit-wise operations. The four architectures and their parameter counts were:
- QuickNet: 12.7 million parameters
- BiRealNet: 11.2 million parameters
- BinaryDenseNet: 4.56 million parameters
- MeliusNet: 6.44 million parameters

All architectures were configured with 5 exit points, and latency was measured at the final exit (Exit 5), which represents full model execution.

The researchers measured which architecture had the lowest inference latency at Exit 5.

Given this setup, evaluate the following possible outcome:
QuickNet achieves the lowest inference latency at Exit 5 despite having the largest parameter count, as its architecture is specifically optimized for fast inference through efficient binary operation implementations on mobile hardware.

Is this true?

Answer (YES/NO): YES